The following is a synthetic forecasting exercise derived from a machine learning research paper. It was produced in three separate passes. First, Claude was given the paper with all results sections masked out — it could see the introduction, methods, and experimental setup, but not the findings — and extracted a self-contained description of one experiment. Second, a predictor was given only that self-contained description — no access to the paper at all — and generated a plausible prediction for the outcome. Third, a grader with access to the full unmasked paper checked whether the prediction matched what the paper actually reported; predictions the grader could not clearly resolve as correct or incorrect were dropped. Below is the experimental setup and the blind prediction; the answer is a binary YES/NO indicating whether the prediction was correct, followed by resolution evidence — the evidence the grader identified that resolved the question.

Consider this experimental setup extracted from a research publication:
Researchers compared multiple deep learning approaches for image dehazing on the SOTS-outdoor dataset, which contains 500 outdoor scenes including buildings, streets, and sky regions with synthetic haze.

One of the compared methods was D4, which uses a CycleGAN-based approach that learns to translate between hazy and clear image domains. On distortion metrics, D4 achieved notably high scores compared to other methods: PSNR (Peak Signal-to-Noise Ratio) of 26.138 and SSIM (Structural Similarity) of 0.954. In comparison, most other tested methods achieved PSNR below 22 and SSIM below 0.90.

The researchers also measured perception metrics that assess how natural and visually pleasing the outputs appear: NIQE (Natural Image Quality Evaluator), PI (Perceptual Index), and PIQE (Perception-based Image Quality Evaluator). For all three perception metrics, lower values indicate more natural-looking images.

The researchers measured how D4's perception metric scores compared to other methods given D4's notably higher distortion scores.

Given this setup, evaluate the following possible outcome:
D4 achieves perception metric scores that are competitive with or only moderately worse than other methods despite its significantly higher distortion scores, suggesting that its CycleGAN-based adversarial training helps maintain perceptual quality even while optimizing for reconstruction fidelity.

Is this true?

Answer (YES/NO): YES